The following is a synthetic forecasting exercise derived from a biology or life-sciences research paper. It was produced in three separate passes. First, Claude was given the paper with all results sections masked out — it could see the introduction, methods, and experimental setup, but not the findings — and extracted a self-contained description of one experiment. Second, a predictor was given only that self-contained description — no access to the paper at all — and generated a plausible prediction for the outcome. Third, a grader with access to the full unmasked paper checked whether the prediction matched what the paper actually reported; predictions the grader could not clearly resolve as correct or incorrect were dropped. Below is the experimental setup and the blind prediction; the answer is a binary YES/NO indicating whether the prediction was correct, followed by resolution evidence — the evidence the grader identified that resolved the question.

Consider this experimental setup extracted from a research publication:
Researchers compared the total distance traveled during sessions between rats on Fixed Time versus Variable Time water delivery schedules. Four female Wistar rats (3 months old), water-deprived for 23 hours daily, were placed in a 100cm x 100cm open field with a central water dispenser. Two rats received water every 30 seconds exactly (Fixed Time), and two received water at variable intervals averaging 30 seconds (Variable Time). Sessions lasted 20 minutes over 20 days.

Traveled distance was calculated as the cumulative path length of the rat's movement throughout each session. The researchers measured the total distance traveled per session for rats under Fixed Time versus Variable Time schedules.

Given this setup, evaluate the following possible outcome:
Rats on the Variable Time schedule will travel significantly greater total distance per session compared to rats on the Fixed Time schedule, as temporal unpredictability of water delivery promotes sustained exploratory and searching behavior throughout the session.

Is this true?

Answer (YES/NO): NO